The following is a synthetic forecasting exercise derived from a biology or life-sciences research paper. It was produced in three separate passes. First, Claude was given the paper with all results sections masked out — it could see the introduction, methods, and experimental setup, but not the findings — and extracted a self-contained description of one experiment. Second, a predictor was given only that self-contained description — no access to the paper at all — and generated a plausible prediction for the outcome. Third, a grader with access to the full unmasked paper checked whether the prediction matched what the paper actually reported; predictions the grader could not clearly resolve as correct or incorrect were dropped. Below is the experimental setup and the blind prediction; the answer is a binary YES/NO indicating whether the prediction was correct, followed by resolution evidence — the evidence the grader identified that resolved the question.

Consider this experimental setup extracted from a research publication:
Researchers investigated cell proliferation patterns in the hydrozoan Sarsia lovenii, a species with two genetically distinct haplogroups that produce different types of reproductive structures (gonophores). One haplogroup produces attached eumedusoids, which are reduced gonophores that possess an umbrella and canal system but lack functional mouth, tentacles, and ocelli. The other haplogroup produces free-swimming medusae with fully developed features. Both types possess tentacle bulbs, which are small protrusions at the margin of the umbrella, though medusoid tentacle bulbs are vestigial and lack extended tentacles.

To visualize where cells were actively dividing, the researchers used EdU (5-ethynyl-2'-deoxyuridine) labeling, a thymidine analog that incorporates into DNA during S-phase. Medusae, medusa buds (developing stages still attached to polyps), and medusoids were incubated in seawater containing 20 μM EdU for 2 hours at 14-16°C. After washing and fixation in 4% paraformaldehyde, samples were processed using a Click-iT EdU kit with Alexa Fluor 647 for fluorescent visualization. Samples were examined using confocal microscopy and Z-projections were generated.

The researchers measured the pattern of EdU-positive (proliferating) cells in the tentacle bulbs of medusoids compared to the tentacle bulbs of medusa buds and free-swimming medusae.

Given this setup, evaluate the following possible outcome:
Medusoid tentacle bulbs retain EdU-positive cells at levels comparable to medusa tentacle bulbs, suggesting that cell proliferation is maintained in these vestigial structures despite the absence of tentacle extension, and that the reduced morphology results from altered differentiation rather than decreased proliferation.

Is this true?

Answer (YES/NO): NO